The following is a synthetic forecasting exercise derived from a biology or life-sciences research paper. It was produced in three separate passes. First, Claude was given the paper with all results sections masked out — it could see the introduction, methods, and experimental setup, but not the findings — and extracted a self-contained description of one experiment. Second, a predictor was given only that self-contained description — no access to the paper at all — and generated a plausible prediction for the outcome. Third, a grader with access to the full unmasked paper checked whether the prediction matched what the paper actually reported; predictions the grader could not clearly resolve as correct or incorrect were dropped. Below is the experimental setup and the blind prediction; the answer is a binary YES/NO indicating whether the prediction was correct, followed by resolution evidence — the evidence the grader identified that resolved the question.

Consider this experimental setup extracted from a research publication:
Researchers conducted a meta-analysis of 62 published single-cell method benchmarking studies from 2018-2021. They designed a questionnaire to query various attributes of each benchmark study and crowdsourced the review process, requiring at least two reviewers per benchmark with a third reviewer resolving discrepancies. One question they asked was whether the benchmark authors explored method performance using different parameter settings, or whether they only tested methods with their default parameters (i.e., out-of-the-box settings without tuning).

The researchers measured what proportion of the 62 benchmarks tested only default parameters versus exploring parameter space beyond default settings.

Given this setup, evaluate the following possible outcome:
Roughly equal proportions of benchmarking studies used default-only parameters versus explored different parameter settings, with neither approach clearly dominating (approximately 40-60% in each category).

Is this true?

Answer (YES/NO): NO